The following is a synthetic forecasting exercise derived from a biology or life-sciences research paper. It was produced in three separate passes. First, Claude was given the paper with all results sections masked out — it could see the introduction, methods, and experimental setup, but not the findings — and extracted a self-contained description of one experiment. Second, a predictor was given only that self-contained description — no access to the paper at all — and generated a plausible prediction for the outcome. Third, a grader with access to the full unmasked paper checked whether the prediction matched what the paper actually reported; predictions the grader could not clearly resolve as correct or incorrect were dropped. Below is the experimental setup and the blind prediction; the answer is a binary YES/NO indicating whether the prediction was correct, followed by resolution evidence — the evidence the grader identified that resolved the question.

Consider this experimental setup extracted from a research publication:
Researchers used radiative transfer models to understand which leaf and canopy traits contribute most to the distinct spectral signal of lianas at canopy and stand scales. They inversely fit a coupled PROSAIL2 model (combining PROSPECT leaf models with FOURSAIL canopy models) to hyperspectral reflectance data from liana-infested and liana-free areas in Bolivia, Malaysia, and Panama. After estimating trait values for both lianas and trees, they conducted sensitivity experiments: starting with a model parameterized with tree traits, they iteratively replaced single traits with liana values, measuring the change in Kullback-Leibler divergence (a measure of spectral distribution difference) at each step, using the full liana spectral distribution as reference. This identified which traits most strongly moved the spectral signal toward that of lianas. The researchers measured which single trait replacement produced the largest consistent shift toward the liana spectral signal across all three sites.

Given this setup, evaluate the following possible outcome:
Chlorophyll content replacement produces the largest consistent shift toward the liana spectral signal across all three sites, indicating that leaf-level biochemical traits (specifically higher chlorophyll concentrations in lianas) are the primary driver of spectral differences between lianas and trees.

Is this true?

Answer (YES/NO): NO